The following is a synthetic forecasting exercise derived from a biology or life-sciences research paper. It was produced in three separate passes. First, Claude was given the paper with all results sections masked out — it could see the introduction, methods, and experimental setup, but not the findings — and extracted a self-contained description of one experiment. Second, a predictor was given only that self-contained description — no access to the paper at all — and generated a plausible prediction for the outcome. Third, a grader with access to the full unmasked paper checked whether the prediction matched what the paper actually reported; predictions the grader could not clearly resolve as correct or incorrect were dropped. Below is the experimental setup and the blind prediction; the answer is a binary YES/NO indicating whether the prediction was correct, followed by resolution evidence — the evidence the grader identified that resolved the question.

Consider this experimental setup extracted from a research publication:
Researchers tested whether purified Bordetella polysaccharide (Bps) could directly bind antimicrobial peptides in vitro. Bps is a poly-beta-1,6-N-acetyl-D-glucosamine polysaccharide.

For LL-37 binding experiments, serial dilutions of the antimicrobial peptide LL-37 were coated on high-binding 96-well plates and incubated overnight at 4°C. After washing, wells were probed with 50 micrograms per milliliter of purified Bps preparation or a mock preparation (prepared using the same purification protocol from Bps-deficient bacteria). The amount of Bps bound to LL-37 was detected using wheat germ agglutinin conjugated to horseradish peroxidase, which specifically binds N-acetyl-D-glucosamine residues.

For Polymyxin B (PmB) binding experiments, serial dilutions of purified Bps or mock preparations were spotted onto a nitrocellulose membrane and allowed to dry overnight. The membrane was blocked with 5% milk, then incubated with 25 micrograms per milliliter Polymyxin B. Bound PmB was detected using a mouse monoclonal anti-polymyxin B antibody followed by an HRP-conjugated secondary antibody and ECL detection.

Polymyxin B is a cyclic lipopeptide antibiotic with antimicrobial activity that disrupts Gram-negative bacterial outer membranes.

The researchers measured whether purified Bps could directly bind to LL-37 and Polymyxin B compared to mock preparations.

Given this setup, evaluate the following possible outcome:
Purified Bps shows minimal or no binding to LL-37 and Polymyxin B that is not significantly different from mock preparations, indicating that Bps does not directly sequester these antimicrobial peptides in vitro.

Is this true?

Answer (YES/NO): NO